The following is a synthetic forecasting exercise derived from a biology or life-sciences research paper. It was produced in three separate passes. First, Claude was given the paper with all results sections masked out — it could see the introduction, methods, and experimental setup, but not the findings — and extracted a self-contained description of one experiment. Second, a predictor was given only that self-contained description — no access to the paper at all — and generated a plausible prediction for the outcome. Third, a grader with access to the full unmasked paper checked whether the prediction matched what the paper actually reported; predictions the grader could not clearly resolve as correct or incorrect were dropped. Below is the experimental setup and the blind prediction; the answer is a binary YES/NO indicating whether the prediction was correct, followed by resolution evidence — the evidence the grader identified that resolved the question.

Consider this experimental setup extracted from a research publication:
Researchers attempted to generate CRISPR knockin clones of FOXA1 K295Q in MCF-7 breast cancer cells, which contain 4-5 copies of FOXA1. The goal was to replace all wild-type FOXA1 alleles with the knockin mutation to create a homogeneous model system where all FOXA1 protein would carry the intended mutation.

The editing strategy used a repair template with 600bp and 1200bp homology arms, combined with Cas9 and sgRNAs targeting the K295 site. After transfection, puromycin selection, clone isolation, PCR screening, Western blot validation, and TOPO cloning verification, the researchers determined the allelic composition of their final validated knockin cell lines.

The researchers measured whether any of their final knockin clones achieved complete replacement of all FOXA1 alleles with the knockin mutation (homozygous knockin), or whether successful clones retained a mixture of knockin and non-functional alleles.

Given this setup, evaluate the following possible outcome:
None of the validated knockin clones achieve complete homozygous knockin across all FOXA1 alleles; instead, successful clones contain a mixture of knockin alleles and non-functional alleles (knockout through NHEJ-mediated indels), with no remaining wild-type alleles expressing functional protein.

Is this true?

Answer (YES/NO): YES